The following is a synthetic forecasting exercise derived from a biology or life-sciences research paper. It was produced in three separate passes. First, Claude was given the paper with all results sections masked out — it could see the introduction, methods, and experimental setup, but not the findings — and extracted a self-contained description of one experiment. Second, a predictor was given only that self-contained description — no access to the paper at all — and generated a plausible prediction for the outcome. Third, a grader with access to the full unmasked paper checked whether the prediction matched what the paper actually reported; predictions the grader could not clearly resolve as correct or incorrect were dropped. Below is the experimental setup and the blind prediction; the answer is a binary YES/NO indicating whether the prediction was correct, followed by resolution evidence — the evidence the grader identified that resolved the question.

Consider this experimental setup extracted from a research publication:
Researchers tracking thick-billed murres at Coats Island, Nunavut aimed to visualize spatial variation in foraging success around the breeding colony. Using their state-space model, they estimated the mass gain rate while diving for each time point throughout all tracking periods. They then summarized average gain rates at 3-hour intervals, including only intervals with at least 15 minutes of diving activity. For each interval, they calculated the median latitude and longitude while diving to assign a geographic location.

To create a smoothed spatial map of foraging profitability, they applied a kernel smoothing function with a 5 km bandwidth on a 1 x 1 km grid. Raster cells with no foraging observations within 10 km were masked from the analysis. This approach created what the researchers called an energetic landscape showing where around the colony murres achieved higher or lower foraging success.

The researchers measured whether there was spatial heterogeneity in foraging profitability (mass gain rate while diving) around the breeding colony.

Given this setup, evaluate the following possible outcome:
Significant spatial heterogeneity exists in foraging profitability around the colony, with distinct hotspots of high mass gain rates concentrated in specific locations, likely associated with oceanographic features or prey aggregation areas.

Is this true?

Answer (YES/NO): YES